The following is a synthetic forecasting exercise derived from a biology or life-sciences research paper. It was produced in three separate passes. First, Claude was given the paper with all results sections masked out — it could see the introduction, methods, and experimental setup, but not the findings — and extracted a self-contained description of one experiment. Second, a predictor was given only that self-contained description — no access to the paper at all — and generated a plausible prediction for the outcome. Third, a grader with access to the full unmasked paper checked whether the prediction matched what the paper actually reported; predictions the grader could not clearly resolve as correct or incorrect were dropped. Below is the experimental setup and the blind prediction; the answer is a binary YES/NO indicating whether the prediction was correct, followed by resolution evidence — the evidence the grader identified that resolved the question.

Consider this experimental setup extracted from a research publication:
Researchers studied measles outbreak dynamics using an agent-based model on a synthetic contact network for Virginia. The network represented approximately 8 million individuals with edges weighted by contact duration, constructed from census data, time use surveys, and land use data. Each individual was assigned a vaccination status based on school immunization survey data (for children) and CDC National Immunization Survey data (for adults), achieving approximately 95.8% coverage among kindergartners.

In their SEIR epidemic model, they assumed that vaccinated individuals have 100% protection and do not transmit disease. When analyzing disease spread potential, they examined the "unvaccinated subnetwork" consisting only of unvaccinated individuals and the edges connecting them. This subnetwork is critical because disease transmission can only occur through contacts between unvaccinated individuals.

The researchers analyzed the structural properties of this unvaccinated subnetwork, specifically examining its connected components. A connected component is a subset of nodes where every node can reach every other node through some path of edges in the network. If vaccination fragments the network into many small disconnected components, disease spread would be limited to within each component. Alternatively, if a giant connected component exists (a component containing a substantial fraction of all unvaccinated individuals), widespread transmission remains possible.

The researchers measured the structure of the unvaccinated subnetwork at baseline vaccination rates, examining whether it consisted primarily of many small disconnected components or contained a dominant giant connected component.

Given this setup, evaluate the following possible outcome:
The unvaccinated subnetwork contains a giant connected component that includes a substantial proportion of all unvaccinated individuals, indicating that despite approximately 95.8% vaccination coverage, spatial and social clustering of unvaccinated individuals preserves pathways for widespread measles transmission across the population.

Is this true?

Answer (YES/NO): YES